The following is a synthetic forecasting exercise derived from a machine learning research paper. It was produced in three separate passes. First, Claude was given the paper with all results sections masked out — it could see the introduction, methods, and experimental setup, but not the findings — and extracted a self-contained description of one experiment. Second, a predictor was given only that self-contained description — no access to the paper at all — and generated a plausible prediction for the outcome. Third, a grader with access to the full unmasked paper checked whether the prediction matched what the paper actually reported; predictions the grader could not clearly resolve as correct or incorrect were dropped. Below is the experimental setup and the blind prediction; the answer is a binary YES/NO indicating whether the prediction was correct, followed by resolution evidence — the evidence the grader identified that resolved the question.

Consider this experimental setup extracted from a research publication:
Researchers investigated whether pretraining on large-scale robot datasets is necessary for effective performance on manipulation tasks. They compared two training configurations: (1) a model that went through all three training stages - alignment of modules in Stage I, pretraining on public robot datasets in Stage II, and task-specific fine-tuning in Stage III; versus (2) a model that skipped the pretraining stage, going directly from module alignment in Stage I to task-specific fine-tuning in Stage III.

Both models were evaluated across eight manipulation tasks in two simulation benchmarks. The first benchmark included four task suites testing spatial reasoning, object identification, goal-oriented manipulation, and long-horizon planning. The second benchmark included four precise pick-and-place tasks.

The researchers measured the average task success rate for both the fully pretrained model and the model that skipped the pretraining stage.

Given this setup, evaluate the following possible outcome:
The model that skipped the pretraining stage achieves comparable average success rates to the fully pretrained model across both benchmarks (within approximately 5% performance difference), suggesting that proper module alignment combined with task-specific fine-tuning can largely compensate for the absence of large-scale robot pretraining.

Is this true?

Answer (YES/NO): NO